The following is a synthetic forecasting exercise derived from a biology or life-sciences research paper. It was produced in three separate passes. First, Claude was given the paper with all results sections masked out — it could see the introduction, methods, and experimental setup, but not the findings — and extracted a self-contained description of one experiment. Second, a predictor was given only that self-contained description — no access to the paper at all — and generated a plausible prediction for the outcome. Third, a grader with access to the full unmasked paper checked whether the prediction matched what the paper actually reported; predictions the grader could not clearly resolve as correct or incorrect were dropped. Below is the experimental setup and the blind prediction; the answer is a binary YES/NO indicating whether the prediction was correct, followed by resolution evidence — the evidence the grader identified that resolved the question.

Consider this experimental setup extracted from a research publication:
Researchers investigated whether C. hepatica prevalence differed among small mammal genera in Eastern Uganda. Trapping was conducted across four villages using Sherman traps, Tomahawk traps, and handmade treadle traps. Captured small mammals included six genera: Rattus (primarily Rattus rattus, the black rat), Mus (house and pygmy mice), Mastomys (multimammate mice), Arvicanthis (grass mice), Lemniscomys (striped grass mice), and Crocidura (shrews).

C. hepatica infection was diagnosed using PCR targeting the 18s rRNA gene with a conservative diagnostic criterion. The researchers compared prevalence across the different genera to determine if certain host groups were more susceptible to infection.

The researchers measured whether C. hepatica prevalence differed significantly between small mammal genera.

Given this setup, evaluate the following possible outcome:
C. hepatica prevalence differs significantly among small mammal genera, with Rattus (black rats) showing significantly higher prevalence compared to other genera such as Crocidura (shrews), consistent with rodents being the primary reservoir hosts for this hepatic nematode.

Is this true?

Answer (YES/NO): NO